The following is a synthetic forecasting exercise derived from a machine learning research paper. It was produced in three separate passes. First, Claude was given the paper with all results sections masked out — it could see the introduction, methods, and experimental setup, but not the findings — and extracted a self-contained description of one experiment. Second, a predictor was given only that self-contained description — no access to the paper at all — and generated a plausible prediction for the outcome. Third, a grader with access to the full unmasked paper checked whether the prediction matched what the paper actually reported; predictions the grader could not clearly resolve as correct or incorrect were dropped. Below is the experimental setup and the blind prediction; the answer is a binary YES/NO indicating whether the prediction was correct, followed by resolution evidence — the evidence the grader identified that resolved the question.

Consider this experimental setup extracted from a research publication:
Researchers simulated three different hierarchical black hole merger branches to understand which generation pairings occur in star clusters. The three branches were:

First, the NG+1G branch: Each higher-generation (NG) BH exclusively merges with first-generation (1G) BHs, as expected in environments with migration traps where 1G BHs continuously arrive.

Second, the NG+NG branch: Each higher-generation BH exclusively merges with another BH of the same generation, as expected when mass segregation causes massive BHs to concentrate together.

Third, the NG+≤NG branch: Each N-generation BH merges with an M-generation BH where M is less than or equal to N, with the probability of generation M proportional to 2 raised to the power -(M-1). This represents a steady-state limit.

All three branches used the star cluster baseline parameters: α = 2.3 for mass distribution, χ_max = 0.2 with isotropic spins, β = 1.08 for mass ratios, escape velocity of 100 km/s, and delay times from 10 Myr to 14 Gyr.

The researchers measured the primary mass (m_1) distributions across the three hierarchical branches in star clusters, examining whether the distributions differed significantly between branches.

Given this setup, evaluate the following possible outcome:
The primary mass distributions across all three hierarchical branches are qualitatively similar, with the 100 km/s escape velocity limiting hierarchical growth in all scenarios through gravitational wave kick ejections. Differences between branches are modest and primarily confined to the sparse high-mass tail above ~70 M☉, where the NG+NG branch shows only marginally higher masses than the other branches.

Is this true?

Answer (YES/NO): NO